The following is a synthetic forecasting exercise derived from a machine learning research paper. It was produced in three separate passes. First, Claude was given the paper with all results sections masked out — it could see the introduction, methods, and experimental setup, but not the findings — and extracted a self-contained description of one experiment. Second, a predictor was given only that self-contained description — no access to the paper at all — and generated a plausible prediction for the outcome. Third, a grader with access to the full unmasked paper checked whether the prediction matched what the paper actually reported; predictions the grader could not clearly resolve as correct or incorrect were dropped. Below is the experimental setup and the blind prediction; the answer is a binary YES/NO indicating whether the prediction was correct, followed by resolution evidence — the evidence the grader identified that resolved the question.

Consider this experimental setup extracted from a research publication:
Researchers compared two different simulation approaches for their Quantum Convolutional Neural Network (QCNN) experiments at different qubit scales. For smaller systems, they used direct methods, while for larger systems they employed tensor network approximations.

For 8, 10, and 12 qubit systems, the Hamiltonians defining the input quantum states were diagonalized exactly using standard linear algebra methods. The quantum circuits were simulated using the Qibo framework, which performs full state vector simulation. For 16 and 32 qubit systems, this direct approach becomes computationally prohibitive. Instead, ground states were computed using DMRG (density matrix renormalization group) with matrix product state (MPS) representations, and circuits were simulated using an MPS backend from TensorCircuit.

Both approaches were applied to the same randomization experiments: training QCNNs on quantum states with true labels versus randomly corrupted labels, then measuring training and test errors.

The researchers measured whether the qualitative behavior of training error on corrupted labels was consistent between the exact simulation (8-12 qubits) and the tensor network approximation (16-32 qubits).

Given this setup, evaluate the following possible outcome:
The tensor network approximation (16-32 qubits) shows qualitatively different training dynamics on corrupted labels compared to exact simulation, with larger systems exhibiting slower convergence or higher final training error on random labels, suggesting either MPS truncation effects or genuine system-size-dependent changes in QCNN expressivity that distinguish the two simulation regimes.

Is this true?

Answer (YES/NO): NO